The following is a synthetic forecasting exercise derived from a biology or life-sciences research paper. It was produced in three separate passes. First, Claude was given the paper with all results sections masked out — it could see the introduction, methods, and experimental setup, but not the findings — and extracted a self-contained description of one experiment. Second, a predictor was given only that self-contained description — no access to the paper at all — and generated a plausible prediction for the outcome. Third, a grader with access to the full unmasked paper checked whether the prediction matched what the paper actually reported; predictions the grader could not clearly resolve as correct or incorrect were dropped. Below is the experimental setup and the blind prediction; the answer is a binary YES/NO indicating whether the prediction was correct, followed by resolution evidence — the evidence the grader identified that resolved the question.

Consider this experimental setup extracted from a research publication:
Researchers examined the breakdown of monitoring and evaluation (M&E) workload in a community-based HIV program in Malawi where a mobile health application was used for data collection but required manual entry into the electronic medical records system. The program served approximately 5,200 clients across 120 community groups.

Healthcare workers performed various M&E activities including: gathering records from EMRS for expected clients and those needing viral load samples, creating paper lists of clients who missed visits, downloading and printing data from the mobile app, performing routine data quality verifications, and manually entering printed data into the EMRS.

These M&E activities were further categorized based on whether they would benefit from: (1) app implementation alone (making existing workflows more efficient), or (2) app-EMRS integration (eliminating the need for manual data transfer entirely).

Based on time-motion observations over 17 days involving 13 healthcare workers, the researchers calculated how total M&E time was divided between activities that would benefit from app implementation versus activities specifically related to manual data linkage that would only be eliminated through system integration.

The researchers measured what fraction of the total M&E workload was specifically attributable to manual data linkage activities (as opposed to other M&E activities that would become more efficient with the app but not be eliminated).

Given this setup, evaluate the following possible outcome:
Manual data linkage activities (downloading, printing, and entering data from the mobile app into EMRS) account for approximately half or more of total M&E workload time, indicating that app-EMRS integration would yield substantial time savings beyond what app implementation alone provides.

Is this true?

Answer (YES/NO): NO